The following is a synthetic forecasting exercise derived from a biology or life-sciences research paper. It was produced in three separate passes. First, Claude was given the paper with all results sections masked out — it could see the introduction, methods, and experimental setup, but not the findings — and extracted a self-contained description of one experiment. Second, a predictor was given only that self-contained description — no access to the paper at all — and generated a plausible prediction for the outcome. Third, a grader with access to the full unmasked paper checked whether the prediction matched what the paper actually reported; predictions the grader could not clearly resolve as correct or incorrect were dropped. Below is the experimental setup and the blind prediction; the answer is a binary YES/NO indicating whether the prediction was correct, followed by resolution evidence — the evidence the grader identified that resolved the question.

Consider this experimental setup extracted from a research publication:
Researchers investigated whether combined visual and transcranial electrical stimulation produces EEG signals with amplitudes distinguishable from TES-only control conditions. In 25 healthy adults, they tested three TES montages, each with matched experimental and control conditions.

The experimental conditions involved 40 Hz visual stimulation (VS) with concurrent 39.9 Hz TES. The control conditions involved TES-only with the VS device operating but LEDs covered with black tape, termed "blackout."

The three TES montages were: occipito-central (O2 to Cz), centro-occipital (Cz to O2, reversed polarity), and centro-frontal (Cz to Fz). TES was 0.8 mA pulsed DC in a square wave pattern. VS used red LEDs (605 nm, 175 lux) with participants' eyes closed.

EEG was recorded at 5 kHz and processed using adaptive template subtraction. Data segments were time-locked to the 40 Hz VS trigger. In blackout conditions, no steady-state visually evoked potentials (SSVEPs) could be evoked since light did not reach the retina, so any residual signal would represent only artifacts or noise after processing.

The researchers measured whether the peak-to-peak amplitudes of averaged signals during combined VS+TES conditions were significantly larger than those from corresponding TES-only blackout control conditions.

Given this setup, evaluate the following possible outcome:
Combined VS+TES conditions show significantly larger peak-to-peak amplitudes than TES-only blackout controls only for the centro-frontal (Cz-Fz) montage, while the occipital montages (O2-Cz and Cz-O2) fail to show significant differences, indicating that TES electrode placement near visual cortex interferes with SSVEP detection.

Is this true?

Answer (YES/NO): NO